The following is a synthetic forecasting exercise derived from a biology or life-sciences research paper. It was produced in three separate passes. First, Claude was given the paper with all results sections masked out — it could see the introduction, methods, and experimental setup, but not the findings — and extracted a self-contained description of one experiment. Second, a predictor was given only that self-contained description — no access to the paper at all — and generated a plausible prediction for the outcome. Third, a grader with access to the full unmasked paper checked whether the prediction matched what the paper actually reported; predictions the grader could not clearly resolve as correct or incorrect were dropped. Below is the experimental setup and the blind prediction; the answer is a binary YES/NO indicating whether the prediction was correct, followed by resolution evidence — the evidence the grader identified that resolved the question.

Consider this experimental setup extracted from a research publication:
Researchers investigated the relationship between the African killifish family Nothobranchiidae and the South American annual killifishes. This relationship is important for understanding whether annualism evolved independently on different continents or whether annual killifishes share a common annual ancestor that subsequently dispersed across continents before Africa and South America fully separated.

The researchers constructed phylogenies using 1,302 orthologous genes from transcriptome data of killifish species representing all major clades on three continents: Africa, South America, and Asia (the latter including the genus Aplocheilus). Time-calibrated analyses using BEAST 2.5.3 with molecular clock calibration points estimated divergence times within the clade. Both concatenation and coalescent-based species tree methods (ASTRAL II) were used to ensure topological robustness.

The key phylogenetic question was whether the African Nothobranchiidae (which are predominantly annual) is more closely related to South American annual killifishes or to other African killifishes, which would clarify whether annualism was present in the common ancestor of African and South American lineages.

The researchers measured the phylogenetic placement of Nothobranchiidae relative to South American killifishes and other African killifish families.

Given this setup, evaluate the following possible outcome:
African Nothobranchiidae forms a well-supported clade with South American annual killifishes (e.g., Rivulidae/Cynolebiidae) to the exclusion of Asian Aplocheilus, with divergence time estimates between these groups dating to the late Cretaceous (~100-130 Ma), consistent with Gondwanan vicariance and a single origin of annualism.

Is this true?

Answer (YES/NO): NO